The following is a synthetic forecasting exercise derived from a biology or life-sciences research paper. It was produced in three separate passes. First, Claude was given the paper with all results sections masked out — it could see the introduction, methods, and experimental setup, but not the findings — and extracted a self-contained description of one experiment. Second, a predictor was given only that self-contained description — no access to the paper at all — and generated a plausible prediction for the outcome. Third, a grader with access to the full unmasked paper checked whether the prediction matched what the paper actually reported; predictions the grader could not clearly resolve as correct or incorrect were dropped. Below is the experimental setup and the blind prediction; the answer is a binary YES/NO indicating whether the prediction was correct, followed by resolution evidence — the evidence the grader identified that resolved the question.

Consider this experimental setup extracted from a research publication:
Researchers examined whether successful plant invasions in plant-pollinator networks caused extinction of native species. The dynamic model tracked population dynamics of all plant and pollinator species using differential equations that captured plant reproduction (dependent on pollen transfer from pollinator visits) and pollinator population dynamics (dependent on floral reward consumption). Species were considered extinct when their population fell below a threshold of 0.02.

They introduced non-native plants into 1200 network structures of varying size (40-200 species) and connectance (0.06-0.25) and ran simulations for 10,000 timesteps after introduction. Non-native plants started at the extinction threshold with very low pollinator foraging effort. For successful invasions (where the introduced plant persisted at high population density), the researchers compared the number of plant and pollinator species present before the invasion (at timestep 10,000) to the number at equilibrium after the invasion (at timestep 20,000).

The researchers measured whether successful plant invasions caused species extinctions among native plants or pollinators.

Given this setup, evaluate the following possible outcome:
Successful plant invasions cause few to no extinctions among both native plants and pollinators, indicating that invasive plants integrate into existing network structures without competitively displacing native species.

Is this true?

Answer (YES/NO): YES